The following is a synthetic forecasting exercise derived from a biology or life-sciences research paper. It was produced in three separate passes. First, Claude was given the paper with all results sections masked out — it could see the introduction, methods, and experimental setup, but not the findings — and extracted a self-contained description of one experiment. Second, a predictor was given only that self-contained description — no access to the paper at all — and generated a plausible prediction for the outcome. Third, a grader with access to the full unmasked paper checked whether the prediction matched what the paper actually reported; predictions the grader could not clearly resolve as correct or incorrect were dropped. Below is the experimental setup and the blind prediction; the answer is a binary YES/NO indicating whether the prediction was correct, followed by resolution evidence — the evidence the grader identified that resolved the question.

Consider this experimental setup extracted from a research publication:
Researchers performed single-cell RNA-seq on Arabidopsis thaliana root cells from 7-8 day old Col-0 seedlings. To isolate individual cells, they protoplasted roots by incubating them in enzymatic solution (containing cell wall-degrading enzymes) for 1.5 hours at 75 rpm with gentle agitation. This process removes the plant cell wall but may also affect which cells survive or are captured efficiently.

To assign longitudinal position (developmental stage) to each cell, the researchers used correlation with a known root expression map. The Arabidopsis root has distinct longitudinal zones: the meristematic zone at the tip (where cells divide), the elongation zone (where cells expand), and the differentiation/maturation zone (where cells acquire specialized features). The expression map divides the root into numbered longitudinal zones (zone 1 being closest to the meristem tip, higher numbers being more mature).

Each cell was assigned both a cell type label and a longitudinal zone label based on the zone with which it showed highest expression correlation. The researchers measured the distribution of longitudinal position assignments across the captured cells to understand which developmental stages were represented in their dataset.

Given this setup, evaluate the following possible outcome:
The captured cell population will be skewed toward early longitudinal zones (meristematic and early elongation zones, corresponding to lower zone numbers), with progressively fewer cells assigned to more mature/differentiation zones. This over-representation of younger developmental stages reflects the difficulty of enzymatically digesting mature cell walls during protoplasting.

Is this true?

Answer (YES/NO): NO